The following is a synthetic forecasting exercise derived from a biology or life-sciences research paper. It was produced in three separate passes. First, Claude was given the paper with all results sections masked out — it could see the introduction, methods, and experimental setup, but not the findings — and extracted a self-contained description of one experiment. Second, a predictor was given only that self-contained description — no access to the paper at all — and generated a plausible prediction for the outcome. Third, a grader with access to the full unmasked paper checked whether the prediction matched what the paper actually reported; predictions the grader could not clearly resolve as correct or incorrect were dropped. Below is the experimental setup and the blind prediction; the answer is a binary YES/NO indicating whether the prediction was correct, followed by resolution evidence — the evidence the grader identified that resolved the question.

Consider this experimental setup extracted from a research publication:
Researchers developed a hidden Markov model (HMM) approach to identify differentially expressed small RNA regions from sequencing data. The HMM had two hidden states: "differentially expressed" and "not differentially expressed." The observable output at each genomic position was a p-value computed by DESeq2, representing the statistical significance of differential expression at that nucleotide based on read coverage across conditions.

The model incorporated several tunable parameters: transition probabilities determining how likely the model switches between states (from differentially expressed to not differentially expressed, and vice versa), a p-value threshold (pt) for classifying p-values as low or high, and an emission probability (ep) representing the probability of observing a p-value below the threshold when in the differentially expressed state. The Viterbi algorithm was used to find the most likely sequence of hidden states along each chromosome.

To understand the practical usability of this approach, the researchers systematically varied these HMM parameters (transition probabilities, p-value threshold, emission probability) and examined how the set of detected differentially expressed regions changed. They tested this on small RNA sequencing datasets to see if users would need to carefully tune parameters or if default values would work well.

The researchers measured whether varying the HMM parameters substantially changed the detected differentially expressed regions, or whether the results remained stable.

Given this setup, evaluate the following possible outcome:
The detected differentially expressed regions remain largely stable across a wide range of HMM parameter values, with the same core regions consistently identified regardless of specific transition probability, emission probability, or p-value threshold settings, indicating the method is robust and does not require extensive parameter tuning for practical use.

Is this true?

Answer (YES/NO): YES